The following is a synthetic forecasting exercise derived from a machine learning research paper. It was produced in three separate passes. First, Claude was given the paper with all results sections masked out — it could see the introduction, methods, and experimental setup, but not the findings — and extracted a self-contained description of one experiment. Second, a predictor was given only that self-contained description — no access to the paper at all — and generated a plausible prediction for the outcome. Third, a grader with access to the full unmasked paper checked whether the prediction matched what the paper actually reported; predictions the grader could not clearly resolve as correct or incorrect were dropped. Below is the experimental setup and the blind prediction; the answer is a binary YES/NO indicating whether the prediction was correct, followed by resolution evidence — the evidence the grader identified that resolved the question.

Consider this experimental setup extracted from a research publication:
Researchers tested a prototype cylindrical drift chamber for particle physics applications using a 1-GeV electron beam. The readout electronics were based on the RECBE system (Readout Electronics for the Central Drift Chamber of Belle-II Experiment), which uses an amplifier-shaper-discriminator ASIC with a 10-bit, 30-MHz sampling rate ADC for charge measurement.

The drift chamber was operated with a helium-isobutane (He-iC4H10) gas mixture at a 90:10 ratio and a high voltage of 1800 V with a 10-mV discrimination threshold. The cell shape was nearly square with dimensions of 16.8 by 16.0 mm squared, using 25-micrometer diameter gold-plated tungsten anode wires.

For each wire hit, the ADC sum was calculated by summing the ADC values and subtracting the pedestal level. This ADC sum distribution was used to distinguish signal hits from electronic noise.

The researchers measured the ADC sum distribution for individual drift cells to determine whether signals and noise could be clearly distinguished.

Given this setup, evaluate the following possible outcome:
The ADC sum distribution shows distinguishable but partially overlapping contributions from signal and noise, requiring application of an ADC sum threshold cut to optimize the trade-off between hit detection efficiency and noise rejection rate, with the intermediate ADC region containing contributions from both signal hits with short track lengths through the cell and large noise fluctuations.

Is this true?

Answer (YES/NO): NO